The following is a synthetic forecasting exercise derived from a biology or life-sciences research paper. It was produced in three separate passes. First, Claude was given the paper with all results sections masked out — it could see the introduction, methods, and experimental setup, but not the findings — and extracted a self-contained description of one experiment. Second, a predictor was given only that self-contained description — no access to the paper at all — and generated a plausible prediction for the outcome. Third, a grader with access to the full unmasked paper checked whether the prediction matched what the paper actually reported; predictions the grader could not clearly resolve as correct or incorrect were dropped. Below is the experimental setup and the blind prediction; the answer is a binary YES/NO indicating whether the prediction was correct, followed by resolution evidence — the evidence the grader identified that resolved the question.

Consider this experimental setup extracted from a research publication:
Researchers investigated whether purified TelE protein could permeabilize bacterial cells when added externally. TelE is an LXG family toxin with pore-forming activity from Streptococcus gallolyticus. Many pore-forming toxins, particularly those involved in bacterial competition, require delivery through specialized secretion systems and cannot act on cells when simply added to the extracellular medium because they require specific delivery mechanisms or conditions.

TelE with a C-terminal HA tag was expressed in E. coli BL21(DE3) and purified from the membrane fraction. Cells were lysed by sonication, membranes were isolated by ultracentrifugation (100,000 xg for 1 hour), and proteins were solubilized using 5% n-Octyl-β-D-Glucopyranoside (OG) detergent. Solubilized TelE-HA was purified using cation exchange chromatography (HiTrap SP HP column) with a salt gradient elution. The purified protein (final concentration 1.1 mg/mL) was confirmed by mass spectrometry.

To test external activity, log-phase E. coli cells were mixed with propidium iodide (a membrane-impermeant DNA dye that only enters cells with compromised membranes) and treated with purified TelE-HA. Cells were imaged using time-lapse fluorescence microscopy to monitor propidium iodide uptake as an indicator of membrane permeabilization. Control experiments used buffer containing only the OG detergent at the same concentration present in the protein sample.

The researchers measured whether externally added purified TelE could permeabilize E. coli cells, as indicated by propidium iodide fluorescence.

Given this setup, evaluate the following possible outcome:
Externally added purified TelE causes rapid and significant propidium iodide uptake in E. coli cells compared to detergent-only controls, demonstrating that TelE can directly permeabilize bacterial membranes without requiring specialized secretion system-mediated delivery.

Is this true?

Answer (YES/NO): YES